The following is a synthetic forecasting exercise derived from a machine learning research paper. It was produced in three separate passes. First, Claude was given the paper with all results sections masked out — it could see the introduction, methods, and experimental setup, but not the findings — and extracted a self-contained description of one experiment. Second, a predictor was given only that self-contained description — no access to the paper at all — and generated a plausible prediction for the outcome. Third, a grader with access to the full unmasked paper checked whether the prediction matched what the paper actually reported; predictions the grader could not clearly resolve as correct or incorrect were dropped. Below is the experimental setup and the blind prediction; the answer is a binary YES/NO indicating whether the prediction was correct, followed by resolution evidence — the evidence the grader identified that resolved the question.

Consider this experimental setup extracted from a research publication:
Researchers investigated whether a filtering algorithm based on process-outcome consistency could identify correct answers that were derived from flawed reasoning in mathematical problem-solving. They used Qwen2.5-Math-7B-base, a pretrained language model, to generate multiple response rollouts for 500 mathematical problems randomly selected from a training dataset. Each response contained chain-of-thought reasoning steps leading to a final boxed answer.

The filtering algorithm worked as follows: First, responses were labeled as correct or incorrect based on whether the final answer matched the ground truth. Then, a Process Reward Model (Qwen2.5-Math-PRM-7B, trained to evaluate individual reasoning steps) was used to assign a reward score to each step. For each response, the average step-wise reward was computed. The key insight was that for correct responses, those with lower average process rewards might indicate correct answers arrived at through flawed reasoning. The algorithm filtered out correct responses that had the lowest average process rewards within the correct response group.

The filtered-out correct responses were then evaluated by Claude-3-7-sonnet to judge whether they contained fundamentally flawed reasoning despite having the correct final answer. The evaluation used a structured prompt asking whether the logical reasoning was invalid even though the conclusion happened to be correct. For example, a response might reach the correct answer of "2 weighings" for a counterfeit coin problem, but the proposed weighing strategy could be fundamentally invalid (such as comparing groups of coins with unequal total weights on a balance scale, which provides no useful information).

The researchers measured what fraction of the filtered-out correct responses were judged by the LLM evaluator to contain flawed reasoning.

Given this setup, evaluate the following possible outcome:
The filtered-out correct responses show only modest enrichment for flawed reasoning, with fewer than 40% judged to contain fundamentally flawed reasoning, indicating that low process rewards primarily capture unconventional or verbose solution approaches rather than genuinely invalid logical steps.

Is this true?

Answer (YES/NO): NO